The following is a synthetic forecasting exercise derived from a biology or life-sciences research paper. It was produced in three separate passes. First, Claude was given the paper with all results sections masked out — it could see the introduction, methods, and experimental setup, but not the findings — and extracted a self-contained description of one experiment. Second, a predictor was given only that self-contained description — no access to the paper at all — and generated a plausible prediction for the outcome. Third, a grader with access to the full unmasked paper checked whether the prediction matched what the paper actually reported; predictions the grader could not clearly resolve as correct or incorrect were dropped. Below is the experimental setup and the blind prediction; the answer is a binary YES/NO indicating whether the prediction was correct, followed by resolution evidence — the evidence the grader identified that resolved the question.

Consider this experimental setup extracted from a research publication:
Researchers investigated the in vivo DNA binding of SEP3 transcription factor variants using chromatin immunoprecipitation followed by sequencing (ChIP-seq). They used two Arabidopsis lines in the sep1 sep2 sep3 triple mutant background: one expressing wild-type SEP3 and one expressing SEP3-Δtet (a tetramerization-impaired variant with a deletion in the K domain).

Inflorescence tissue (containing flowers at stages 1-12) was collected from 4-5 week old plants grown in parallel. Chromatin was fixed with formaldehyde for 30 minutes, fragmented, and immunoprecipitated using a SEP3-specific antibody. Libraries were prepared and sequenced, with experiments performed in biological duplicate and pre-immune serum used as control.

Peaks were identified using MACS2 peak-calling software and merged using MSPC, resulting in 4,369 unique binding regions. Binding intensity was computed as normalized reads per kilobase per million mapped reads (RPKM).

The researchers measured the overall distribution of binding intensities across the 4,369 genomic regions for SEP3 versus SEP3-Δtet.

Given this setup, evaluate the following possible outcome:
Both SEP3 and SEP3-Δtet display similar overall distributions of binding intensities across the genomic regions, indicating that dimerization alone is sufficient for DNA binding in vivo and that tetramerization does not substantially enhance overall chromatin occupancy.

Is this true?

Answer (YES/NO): YES